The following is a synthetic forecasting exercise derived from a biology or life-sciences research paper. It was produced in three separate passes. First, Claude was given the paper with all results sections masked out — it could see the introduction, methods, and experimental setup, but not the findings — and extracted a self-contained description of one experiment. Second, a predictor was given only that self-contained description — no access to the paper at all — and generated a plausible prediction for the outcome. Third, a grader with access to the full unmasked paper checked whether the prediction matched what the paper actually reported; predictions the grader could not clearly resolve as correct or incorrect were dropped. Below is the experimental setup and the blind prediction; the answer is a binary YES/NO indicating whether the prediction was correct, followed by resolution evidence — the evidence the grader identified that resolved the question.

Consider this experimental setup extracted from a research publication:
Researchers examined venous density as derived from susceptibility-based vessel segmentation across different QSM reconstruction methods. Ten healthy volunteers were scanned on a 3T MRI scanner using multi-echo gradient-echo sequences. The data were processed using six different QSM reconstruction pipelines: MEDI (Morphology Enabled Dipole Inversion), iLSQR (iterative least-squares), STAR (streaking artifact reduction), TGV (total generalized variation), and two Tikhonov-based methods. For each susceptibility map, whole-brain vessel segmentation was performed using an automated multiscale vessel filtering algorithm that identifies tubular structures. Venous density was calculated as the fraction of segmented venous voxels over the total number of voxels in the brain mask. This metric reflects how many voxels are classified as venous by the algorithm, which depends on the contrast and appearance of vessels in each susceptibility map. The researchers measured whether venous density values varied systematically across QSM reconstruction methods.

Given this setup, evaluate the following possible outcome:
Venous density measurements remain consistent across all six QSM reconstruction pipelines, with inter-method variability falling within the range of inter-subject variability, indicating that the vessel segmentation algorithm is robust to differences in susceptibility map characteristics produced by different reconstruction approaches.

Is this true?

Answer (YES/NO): NO